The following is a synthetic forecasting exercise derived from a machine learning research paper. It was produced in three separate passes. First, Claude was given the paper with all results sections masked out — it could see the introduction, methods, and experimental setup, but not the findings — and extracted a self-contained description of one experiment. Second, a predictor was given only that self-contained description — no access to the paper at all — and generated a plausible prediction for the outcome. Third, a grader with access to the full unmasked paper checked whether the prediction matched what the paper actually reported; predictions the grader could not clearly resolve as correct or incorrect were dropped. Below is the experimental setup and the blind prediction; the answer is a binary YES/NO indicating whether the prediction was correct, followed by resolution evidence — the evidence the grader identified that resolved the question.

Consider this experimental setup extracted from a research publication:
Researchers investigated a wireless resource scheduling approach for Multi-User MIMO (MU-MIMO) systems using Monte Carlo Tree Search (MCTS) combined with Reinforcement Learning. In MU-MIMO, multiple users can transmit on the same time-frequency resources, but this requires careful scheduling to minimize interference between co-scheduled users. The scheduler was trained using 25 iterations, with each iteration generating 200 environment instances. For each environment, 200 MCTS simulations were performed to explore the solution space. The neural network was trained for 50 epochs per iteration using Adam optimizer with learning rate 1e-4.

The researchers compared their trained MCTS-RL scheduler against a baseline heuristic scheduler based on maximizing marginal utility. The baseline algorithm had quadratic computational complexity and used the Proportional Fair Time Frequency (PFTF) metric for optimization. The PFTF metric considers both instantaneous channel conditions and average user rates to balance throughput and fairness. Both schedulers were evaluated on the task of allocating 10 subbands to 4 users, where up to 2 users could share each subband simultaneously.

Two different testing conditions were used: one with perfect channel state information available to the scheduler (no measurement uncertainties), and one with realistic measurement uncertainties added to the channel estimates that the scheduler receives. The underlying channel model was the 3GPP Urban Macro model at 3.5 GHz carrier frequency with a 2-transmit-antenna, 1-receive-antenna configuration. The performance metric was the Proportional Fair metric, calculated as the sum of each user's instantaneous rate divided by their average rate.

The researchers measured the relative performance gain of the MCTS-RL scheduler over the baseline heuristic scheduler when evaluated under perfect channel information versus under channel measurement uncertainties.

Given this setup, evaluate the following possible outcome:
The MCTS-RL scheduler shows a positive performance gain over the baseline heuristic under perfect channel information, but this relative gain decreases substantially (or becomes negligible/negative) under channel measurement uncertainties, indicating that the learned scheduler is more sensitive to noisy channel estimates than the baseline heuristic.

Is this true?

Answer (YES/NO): NO